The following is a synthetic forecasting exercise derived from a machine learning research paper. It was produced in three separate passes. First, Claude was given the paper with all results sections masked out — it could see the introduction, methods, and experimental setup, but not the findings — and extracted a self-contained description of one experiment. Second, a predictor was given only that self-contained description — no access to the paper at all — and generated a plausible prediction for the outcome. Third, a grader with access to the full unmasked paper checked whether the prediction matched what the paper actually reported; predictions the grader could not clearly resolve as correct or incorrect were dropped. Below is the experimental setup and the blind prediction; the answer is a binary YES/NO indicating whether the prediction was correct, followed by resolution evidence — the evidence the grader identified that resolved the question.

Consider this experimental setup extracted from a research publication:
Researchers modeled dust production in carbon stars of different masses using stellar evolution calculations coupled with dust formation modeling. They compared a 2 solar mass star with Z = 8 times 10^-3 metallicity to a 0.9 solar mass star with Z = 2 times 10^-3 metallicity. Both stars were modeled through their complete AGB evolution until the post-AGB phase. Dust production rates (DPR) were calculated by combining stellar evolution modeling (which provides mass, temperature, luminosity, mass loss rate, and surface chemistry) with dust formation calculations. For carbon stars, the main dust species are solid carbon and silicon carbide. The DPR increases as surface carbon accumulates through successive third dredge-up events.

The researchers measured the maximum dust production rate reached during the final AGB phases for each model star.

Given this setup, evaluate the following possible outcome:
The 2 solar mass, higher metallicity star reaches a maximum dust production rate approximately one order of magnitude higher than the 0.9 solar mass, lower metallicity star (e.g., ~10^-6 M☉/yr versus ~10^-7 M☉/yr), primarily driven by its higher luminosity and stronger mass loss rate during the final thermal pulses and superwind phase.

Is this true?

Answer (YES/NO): NO